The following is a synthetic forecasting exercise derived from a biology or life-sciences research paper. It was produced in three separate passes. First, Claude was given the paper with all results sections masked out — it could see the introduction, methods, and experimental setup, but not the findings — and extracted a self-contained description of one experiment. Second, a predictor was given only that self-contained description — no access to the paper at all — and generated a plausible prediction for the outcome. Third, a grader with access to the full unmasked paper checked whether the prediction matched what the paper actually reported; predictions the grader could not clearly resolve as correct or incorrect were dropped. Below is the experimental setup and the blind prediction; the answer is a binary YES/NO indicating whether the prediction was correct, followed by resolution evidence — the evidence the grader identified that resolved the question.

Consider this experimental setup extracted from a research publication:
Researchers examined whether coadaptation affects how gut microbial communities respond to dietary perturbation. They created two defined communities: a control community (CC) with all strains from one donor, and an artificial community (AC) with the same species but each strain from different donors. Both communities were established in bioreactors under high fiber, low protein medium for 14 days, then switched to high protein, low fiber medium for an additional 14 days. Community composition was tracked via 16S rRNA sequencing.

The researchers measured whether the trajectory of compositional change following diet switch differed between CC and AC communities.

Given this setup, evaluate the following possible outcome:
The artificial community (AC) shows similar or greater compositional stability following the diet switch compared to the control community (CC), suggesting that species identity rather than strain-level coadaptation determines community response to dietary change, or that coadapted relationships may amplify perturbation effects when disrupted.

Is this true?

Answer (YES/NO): YES